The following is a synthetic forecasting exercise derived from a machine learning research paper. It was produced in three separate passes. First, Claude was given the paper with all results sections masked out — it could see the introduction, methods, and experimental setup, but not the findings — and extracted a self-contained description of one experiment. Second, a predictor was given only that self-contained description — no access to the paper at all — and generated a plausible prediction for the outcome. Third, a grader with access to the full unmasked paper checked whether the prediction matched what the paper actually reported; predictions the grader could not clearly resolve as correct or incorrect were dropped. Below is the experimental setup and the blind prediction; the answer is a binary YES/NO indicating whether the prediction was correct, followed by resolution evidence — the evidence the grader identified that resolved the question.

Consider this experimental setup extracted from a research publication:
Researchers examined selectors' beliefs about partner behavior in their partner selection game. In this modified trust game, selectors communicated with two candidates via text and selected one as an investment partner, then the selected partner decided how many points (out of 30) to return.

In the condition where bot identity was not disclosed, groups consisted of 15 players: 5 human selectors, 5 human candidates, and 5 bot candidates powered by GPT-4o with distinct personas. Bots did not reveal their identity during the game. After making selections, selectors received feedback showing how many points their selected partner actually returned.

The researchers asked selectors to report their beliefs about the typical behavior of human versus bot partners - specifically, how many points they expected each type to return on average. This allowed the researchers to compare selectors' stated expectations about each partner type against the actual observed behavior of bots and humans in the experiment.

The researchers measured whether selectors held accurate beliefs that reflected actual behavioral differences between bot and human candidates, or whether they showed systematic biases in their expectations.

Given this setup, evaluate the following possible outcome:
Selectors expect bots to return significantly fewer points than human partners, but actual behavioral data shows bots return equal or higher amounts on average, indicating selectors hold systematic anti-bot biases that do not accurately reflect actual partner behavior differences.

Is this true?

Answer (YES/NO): NO